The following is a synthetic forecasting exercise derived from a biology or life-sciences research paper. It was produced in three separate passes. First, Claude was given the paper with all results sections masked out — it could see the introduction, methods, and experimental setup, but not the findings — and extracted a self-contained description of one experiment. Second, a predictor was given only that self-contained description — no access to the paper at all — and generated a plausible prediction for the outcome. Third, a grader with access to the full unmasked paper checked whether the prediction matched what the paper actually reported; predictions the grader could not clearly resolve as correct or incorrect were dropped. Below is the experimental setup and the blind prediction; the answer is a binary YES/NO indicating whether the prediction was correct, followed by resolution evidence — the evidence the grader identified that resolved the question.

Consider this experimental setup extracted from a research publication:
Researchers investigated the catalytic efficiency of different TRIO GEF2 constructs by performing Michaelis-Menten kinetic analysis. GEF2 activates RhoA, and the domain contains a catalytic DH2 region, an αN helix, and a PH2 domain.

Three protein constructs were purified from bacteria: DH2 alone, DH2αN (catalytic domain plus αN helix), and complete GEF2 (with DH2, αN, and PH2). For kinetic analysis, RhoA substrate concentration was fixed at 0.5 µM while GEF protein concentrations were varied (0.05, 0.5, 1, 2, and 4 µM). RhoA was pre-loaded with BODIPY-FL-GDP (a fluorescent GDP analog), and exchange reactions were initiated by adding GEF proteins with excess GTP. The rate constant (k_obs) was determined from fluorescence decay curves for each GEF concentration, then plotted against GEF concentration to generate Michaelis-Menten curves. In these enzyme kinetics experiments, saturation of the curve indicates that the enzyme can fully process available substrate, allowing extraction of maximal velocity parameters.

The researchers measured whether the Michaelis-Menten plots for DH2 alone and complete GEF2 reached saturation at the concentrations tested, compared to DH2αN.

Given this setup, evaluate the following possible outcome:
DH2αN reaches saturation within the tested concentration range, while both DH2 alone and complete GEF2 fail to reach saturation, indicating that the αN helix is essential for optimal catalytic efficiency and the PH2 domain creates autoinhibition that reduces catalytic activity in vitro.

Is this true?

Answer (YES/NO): YES